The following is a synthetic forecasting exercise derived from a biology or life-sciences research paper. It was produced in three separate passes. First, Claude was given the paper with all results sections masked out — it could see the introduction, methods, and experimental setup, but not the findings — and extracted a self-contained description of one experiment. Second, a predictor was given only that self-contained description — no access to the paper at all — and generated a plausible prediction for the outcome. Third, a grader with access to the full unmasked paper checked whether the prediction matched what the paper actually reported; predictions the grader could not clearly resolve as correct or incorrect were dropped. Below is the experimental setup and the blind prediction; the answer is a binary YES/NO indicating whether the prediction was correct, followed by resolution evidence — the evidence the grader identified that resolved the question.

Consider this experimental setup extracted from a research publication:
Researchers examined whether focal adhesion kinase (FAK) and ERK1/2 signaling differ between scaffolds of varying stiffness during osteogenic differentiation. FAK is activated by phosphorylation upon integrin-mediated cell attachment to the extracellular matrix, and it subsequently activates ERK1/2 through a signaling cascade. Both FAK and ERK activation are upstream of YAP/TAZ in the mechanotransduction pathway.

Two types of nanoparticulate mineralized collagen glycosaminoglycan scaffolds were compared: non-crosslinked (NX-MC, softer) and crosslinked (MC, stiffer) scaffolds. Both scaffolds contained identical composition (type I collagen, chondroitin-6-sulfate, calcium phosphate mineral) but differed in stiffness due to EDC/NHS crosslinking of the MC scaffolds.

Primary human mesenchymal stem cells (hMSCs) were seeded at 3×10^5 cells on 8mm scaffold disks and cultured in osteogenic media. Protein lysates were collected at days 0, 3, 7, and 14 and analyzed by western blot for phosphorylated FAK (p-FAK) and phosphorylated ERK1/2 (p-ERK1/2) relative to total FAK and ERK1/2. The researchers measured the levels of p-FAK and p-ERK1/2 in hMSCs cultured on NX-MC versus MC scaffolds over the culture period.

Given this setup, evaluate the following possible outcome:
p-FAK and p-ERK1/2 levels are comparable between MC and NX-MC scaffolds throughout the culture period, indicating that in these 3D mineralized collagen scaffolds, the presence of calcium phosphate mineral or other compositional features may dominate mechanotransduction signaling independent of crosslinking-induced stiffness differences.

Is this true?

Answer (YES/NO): NO